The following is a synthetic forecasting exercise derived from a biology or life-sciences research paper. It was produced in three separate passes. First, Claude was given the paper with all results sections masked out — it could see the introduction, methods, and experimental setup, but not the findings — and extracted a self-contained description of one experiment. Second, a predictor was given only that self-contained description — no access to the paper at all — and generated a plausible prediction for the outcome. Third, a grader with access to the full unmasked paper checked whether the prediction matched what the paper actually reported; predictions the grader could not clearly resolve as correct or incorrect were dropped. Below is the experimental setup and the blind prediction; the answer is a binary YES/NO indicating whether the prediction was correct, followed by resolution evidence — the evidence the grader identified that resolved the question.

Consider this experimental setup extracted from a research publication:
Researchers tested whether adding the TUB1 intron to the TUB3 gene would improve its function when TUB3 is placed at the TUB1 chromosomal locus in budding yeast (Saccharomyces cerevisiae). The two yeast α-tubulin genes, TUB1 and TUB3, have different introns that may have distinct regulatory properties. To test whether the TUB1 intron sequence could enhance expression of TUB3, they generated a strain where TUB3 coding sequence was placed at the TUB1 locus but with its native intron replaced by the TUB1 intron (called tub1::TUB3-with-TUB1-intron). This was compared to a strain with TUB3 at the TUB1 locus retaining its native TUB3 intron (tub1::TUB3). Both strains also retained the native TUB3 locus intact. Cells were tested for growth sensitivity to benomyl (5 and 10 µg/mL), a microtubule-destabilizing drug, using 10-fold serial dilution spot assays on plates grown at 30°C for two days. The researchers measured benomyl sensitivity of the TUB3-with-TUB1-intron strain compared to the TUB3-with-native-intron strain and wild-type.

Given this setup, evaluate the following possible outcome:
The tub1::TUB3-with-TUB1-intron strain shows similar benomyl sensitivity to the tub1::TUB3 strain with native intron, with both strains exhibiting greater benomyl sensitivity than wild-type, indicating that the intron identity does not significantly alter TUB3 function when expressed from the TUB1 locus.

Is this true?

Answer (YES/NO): NO